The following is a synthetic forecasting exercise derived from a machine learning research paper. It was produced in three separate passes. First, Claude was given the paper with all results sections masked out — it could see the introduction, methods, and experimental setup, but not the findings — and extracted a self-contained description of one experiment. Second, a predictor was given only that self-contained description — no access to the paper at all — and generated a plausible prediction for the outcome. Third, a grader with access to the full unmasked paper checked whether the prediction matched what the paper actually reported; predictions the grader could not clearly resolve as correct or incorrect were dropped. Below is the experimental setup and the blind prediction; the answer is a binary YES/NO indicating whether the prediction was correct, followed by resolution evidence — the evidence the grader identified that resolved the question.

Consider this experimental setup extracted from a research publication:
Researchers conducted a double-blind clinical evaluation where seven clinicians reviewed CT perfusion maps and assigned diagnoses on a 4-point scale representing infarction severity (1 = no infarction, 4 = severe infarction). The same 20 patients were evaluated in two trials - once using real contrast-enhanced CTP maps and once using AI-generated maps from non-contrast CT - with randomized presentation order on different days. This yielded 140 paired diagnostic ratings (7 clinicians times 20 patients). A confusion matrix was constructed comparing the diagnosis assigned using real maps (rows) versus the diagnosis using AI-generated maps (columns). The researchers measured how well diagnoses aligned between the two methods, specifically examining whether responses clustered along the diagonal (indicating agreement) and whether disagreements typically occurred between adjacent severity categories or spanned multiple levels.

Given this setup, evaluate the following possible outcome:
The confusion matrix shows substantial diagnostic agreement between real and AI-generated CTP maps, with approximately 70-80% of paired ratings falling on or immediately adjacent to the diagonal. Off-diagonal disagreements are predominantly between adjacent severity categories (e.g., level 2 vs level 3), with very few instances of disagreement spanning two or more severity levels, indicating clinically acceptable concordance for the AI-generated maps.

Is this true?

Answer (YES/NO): NO